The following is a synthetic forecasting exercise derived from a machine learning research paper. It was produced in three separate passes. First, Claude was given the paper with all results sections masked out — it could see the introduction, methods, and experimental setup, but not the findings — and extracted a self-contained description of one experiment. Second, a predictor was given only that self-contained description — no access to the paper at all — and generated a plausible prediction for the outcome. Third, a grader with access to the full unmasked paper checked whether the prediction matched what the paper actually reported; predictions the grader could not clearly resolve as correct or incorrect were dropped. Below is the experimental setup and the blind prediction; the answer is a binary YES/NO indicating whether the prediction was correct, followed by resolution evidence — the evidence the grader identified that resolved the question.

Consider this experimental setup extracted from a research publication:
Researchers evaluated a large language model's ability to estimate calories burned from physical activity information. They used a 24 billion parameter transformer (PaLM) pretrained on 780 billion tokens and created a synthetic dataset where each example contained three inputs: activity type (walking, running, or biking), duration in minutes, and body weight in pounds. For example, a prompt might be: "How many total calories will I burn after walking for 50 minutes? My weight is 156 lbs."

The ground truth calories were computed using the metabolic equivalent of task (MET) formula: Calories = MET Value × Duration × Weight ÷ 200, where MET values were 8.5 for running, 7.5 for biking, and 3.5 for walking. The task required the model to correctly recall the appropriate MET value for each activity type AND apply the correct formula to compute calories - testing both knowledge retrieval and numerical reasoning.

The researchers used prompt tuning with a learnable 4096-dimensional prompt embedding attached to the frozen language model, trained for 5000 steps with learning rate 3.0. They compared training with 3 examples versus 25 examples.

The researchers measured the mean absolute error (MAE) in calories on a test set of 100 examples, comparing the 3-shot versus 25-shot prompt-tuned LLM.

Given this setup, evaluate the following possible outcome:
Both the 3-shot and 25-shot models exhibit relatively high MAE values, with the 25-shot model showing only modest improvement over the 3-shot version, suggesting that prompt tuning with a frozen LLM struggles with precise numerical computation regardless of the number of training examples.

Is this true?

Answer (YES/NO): NO